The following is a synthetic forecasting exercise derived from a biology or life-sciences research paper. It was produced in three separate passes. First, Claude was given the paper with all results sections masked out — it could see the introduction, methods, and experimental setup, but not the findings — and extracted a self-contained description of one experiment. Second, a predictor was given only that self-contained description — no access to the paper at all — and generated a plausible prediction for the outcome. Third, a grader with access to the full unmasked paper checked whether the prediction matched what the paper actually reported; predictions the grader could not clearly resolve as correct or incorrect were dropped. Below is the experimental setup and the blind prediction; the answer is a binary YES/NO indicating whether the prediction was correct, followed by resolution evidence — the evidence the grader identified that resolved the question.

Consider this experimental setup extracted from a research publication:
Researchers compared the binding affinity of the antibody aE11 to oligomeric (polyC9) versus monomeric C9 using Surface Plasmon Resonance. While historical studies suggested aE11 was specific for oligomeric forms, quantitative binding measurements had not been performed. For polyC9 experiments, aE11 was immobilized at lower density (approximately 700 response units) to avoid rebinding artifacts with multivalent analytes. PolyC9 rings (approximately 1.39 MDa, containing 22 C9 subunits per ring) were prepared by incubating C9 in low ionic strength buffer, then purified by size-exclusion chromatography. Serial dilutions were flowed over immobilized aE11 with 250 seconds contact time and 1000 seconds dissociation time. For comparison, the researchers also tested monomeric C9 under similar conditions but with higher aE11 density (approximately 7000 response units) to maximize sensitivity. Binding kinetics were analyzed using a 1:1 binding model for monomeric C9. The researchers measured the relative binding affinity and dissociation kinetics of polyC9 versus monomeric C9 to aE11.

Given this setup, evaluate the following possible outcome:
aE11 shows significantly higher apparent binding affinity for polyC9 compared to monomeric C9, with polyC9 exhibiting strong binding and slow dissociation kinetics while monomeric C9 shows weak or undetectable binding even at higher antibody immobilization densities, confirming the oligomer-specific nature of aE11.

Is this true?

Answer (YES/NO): NO